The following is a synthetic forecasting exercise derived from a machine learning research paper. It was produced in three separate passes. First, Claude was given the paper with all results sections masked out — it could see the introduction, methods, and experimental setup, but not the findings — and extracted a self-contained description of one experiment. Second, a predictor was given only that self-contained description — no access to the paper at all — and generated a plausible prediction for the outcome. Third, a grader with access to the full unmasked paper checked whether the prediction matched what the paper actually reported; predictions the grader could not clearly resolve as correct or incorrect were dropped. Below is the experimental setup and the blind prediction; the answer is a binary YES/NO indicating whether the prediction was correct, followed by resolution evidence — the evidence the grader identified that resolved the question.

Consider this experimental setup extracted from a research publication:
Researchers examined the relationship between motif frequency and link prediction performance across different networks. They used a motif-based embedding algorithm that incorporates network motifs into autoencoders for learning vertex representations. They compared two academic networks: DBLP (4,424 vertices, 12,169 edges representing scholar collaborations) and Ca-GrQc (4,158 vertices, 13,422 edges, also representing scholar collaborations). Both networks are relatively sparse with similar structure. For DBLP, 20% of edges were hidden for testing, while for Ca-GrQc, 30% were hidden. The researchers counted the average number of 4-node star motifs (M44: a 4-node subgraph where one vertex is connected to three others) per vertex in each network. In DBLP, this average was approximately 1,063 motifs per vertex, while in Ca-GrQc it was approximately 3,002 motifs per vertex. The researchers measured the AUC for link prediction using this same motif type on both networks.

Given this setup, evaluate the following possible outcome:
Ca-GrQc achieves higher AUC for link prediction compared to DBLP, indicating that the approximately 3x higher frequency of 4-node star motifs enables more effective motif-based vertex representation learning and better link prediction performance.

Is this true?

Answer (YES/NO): NO